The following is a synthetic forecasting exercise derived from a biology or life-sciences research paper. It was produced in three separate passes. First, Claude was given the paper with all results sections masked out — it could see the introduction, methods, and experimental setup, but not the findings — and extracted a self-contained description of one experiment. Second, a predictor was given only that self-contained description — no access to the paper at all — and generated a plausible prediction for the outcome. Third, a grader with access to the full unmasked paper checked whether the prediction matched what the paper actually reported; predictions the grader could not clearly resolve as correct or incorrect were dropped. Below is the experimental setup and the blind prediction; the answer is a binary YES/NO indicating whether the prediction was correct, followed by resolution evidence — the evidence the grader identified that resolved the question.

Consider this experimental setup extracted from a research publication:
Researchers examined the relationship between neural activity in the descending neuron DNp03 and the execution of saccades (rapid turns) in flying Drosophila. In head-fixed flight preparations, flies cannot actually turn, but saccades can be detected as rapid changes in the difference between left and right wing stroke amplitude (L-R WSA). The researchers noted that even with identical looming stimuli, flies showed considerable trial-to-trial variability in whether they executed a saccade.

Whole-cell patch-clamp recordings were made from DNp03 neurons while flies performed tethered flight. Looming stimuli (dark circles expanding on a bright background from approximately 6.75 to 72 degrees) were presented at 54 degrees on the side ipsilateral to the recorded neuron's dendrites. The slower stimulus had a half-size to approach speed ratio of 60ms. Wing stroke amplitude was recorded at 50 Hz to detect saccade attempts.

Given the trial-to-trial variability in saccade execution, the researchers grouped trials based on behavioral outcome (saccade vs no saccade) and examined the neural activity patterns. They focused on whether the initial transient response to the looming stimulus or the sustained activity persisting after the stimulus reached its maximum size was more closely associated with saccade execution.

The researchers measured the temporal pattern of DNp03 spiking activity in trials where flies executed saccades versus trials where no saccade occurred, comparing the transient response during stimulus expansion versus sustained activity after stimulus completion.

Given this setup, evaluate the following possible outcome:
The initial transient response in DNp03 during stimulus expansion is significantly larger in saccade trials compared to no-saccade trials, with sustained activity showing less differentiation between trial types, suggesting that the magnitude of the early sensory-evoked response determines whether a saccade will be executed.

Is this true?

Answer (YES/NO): NO